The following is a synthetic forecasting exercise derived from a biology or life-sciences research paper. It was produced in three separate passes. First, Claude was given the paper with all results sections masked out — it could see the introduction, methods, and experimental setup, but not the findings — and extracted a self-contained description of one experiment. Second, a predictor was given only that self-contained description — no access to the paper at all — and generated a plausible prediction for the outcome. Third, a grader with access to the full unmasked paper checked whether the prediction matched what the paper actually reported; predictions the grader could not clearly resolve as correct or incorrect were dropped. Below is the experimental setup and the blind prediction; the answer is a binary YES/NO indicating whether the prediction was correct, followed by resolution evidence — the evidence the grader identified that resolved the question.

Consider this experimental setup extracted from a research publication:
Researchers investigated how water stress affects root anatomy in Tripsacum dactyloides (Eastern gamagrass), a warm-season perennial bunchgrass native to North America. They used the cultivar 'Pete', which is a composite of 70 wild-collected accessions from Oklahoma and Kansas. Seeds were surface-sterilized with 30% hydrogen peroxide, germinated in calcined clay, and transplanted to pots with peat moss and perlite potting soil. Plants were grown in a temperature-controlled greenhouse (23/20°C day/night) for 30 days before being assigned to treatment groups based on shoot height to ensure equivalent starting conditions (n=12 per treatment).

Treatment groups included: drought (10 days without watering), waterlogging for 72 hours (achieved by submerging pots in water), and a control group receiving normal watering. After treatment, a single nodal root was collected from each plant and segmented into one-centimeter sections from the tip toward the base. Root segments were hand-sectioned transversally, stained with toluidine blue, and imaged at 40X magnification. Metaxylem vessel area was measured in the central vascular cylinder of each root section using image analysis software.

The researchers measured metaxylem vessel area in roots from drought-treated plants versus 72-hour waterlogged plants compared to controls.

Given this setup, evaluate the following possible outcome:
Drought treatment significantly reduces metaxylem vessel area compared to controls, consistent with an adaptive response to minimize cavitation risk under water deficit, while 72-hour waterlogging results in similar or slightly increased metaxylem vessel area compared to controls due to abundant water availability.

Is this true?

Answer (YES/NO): NO